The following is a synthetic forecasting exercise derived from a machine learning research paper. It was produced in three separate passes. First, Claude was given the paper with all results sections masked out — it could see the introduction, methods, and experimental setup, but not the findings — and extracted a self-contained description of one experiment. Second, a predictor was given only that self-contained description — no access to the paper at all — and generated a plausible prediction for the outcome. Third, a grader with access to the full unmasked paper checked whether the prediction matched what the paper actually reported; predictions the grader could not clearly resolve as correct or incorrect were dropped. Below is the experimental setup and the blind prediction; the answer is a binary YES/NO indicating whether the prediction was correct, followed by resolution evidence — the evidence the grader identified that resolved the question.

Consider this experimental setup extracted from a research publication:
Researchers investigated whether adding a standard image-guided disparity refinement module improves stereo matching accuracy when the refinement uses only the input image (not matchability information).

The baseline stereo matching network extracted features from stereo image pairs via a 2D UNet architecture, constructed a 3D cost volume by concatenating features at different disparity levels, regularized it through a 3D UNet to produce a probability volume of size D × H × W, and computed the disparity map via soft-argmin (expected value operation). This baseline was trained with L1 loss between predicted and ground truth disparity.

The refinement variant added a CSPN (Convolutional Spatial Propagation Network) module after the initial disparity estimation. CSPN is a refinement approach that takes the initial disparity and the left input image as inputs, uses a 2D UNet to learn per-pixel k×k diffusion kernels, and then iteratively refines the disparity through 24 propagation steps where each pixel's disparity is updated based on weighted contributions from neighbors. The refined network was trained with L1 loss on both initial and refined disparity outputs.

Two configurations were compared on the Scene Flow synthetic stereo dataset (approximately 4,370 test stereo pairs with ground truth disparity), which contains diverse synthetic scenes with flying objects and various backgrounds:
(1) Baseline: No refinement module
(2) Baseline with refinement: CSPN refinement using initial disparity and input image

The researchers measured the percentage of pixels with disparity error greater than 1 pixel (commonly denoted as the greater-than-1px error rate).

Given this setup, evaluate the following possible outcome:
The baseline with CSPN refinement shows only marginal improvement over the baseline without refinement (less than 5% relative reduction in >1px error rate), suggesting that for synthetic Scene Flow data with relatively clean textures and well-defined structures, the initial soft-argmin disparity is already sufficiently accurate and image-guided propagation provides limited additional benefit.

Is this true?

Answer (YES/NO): NO